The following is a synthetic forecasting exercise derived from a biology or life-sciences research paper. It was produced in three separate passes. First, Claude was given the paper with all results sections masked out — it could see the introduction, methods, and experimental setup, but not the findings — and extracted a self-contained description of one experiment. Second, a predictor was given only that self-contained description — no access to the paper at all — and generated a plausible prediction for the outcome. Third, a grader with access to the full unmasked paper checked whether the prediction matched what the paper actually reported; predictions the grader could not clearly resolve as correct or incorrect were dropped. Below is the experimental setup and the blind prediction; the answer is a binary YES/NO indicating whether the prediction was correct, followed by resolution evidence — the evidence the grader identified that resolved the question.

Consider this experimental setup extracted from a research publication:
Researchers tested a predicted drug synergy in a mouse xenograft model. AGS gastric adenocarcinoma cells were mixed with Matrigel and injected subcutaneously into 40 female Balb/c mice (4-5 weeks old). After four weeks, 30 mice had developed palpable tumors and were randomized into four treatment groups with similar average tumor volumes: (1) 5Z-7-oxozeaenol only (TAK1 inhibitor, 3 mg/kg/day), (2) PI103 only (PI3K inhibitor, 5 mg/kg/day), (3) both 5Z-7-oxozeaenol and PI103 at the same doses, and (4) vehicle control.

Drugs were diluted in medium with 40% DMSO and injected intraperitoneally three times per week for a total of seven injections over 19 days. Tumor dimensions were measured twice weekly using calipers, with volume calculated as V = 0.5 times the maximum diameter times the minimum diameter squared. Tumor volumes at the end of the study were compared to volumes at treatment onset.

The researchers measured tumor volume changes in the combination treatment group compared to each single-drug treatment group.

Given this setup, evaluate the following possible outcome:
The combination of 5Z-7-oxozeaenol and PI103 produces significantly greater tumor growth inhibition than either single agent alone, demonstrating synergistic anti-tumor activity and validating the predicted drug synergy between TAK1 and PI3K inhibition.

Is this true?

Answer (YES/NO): YES